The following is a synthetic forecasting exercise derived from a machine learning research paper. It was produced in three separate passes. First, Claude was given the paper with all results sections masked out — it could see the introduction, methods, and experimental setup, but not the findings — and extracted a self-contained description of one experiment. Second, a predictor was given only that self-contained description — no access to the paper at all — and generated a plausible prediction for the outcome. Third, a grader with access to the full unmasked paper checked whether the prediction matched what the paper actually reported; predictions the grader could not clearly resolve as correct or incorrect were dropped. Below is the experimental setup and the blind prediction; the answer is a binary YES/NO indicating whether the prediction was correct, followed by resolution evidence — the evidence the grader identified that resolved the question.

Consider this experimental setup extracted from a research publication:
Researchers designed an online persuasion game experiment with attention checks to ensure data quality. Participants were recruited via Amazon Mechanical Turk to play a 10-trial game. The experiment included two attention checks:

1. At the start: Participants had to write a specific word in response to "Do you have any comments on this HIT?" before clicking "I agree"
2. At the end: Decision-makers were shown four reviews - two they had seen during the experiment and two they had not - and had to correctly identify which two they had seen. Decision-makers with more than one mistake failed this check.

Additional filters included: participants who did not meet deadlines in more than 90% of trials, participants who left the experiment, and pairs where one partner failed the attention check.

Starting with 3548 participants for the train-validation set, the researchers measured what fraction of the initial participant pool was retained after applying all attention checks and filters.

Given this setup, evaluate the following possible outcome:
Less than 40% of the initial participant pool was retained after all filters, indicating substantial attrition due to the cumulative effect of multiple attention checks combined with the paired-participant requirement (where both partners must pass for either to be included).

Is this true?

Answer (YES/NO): YES